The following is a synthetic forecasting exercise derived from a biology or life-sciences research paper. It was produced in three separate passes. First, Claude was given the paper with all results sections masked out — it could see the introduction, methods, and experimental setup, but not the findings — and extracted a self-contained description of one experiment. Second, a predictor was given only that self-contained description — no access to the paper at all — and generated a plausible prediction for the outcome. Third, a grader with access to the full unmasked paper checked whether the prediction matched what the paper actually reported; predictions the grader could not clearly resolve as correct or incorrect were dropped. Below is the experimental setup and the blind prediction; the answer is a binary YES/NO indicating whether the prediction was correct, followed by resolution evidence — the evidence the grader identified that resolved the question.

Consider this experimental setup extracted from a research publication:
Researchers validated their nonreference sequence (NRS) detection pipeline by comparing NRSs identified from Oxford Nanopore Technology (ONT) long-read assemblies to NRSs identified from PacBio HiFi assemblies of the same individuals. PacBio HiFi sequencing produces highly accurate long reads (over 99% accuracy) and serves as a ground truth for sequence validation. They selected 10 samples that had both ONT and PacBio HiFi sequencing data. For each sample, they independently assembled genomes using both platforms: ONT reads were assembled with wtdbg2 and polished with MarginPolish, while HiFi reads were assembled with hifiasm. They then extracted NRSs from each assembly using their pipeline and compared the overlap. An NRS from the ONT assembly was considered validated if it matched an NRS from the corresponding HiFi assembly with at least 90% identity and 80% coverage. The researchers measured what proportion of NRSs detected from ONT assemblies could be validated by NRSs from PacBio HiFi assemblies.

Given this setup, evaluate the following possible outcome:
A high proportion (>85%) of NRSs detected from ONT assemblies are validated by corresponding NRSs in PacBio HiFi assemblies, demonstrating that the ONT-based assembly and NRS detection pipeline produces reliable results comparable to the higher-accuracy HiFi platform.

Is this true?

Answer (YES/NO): YES